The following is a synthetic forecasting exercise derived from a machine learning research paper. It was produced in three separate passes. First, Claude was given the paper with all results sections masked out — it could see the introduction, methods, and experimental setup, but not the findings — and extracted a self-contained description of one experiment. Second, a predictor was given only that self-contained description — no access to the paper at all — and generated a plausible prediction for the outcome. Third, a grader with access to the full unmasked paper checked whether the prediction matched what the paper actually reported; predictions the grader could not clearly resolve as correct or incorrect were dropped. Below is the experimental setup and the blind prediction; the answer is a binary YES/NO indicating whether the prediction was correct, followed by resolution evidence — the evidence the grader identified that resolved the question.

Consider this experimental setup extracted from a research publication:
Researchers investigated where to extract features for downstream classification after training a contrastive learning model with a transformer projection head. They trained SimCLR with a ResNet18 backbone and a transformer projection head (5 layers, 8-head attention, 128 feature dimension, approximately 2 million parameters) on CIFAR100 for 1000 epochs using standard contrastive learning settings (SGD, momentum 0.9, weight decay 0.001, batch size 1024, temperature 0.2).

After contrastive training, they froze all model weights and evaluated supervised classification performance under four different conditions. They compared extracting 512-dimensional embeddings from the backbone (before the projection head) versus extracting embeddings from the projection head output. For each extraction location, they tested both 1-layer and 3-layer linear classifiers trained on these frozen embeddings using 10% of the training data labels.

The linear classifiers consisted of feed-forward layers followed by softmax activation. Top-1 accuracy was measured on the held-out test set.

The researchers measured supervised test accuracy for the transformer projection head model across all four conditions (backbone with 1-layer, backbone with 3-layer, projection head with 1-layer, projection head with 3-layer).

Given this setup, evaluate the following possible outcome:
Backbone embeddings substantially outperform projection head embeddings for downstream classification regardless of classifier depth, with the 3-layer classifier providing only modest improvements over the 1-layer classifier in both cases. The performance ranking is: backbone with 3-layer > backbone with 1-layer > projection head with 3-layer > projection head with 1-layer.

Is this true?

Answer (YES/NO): NO